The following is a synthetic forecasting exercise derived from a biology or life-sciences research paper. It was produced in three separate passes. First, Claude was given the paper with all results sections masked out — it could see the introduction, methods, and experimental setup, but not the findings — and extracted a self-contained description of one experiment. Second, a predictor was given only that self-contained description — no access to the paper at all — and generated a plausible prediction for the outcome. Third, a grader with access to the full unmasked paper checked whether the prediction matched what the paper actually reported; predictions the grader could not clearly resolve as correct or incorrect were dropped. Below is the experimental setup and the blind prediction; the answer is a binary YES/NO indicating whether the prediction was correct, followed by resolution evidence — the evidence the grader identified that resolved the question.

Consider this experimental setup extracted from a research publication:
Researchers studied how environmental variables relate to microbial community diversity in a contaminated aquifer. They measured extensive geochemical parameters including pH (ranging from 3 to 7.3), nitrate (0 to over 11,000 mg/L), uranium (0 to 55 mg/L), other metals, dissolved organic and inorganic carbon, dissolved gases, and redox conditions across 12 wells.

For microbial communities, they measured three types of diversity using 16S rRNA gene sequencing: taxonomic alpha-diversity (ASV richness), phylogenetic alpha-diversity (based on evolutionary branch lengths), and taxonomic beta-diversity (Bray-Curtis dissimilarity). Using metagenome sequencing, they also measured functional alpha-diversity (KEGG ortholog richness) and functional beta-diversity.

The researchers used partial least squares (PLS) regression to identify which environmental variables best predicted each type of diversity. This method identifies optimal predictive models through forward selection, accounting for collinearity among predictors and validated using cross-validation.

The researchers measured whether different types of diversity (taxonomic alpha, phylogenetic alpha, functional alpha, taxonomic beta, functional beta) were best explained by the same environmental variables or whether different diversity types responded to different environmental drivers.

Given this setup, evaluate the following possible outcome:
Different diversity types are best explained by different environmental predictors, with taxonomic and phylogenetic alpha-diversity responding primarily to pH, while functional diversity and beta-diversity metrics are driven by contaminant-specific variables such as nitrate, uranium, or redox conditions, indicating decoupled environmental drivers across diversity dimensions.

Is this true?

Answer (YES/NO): NO